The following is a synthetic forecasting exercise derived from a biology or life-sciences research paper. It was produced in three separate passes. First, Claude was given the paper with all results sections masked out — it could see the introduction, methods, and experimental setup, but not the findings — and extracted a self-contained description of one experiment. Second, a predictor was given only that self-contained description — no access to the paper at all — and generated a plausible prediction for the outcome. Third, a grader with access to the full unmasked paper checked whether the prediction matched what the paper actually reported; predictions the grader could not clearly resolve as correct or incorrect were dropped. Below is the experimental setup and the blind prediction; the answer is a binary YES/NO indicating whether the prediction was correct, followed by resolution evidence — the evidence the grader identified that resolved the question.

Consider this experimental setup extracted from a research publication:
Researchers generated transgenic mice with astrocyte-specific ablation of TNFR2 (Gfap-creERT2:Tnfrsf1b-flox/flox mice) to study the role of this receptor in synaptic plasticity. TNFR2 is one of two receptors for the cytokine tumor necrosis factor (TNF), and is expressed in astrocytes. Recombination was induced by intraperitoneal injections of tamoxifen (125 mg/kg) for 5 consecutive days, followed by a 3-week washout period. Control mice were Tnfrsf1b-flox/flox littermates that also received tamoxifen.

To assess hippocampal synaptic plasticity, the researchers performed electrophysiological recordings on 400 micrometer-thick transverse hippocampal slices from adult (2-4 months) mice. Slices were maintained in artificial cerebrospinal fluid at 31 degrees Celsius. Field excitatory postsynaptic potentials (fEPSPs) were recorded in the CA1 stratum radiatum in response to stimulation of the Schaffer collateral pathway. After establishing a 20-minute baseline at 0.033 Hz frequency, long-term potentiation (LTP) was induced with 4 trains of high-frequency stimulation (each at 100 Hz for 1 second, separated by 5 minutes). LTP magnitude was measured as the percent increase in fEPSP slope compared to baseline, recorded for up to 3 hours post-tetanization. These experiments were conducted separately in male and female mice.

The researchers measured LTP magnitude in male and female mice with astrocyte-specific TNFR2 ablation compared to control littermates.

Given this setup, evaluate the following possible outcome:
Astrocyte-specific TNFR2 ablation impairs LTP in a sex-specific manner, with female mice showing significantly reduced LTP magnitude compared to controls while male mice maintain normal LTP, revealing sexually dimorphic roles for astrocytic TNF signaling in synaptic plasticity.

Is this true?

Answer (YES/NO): NO